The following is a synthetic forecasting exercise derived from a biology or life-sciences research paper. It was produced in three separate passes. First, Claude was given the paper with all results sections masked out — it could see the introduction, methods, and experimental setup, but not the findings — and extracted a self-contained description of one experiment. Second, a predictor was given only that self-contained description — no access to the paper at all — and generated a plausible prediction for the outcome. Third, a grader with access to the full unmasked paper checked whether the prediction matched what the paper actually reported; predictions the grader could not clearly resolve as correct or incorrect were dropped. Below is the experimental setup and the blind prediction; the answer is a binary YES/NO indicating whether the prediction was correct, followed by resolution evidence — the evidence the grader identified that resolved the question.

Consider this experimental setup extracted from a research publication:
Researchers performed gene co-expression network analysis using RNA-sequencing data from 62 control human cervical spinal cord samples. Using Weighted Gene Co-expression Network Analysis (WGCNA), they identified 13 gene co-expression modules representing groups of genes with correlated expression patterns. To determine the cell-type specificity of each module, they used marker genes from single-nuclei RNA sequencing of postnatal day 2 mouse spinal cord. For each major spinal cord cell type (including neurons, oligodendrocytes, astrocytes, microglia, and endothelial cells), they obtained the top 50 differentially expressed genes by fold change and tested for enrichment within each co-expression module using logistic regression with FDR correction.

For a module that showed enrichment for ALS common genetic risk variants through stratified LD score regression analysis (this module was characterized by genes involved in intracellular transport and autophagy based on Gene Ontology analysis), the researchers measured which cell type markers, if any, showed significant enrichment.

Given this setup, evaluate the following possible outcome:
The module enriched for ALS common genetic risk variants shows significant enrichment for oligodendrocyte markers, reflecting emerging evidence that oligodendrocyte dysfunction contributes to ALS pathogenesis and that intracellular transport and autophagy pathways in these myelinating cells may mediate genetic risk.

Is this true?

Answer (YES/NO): YES